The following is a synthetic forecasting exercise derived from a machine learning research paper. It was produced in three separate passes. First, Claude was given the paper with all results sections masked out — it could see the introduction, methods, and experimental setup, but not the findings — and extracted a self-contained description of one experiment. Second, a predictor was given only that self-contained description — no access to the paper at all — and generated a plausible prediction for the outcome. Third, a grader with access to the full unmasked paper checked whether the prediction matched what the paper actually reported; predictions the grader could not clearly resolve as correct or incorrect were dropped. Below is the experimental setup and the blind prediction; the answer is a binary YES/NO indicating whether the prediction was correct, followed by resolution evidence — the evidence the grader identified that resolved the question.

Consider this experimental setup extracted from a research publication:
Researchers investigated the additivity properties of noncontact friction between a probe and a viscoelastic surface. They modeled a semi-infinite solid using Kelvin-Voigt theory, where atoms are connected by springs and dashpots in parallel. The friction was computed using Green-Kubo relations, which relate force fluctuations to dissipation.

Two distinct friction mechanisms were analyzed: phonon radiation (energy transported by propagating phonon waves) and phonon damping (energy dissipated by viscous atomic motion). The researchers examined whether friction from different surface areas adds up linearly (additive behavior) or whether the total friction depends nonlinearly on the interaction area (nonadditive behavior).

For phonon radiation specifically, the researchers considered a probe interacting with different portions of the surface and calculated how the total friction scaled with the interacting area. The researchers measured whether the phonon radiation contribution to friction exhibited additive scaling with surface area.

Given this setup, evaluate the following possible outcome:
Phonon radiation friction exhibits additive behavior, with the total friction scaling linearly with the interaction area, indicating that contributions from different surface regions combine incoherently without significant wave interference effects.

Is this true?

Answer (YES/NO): NO